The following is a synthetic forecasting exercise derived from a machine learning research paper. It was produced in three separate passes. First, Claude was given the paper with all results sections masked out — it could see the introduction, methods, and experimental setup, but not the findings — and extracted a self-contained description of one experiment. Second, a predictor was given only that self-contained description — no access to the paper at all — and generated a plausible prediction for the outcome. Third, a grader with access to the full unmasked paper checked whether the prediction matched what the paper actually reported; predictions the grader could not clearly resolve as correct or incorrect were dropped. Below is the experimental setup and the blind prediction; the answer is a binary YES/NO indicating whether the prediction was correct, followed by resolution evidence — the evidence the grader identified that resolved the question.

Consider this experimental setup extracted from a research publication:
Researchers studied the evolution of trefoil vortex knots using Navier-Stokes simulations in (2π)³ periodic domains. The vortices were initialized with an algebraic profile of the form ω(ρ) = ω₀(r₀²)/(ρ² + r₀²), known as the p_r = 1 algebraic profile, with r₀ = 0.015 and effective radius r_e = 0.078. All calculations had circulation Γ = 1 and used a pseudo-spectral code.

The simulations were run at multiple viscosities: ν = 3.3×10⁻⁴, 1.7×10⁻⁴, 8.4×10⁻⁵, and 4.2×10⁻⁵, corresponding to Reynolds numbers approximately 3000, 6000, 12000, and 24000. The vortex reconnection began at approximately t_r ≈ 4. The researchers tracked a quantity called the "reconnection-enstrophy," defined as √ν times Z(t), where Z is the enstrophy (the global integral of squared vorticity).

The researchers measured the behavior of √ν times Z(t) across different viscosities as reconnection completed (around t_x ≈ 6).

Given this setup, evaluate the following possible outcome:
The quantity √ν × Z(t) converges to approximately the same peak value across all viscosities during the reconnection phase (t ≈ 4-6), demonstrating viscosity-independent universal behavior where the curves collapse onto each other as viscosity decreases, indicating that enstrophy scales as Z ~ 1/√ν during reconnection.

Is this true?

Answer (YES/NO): YES